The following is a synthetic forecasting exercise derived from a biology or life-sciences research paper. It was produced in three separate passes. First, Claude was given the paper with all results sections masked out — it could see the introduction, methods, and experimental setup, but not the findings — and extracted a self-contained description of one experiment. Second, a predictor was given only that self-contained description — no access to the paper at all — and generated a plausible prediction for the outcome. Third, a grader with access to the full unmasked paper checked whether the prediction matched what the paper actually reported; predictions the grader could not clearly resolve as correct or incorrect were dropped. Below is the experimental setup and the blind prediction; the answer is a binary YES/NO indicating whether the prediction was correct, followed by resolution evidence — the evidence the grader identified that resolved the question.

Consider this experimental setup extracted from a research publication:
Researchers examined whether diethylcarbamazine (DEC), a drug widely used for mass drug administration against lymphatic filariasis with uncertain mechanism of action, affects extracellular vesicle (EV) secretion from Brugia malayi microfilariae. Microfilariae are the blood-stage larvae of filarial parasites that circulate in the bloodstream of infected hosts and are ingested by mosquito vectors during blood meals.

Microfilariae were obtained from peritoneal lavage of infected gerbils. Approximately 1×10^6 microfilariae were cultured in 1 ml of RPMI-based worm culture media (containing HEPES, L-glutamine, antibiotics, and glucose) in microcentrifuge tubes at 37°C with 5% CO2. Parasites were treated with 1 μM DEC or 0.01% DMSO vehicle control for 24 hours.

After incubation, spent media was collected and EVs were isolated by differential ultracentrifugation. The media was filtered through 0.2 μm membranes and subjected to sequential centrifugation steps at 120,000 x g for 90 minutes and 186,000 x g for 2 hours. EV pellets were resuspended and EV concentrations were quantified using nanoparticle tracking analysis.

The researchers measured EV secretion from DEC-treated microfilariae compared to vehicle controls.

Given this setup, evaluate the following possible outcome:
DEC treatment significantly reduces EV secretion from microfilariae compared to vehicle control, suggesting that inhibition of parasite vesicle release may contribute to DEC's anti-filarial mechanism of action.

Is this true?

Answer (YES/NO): NO